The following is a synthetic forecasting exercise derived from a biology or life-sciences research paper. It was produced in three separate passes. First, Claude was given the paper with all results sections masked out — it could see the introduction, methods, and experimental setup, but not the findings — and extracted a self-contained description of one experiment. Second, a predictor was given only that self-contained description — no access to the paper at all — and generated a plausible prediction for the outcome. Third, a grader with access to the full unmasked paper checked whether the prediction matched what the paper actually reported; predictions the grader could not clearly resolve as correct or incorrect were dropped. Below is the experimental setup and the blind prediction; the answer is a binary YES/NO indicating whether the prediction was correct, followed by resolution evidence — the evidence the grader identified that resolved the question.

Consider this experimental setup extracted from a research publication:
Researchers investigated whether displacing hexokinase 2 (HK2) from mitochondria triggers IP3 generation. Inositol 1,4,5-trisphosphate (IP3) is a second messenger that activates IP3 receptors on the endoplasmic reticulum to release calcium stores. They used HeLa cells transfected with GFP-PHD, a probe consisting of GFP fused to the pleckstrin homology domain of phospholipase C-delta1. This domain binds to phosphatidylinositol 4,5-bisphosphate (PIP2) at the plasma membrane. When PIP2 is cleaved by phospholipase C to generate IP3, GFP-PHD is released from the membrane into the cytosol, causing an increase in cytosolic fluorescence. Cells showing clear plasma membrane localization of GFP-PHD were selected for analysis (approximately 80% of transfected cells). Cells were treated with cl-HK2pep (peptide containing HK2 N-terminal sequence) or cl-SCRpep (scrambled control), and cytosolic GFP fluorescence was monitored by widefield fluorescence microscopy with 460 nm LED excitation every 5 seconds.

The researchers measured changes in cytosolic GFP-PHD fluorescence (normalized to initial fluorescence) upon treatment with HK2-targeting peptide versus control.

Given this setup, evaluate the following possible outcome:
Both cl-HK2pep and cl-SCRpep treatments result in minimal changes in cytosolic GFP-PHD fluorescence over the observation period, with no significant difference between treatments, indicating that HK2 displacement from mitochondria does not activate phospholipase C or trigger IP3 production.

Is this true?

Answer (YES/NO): NO